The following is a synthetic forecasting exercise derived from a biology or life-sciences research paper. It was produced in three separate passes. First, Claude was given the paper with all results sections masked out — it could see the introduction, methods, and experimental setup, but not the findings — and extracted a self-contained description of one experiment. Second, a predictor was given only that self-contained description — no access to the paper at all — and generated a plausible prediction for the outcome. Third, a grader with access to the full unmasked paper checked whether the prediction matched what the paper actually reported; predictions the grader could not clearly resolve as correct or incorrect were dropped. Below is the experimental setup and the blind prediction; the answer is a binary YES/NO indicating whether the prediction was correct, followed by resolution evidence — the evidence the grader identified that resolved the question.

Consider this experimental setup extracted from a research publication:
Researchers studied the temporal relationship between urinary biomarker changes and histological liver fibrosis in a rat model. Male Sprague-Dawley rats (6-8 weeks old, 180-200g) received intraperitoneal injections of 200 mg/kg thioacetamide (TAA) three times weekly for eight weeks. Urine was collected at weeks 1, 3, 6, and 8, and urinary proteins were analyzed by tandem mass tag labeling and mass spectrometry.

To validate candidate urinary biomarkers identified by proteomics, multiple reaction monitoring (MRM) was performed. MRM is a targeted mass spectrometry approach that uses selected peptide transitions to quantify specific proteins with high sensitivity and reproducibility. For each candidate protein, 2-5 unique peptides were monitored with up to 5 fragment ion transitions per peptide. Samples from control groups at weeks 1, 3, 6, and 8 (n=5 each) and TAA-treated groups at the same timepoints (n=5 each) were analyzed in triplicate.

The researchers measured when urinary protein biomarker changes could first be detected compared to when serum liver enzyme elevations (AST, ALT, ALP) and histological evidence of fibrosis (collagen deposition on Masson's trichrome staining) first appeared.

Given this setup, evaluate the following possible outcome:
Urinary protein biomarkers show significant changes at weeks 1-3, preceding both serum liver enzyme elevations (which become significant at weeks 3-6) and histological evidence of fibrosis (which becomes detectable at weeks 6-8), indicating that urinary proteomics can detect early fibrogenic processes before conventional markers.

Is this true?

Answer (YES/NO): NO